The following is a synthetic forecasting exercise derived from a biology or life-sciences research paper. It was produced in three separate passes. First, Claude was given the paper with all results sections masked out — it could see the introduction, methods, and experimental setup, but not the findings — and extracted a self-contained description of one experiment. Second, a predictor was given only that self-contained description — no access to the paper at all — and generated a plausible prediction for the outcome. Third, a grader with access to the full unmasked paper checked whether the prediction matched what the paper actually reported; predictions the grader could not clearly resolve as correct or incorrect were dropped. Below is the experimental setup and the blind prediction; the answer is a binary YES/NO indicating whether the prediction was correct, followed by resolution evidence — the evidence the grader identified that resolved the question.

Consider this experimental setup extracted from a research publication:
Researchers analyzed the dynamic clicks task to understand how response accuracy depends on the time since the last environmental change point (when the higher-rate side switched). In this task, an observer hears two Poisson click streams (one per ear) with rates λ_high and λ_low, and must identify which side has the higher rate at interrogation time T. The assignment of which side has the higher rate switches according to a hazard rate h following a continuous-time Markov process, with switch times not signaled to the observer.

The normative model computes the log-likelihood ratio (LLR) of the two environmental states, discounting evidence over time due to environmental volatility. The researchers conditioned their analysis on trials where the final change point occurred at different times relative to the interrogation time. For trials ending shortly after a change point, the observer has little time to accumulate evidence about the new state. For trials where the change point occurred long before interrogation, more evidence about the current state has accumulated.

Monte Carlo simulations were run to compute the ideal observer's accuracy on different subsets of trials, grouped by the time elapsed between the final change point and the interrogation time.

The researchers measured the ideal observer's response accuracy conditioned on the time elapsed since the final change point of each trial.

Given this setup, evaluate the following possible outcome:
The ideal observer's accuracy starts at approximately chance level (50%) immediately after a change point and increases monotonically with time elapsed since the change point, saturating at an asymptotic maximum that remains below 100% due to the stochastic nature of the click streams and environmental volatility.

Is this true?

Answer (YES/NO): NO